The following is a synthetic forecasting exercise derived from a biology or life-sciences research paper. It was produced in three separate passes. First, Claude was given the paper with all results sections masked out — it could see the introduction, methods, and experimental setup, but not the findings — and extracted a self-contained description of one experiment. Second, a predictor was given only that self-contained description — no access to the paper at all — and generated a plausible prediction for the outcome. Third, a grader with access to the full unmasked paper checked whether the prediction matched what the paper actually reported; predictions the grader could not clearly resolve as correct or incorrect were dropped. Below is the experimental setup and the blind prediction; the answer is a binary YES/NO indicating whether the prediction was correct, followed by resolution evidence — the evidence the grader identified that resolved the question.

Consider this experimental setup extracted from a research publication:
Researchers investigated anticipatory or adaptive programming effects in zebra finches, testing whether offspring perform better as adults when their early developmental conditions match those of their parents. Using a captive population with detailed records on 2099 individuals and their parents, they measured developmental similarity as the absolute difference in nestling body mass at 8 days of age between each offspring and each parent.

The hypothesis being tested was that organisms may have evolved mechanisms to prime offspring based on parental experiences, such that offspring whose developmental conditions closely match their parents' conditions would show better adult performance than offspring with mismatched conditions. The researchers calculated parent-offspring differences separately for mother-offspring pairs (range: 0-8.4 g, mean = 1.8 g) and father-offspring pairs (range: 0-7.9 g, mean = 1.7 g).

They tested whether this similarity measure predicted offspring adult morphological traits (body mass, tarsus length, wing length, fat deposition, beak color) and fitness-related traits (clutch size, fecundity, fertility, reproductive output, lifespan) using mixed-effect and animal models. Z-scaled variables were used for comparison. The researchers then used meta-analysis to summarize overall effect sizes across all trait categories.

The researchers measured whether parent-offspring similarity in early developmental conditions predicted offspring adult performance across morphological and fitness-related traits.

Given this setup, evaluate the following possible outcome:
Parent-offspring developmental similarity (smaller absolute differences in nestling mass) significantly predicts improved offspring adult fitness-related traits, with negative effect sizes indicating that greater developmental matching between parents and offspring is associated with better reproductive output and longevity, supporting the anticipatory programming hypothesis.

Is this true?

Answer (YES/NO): NO